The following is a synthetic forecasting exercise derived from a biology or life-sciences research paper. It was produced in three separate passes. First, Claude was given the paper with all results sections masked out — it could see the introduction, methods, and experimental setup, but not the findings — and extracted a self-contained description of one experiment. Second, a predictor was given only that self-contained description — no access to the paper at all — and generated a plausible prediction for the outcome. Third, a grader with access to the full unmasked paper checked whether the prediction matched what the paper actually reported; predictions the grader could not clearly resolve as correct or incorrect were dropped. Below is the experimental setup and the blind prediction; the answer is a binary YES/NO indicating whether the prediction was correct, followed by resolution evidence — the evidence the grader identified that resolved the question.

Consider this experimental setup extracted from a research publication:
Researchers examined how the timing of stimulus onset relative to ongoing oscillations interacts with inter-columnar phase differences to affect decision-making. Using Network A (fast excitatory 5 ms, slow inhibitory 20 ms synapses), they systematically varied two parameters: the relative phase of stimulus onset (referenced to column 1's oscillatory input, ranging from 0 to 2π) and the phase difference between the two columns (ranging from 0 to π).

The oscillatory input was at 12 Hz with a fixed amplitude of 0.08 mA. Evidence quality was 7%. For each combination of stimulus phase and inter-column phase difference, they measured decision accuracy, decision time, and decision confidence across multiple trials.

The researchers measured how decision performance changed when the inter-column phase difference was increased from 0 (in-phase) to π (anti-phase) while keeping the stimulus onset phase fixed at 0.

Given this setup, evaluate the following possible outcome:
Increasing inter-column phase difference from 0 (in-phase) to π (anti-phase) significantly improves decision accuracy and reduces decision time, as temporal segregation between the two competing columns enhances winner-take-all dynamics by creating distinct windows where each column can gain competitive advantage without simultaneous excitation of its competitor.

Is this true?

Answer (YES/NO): YES